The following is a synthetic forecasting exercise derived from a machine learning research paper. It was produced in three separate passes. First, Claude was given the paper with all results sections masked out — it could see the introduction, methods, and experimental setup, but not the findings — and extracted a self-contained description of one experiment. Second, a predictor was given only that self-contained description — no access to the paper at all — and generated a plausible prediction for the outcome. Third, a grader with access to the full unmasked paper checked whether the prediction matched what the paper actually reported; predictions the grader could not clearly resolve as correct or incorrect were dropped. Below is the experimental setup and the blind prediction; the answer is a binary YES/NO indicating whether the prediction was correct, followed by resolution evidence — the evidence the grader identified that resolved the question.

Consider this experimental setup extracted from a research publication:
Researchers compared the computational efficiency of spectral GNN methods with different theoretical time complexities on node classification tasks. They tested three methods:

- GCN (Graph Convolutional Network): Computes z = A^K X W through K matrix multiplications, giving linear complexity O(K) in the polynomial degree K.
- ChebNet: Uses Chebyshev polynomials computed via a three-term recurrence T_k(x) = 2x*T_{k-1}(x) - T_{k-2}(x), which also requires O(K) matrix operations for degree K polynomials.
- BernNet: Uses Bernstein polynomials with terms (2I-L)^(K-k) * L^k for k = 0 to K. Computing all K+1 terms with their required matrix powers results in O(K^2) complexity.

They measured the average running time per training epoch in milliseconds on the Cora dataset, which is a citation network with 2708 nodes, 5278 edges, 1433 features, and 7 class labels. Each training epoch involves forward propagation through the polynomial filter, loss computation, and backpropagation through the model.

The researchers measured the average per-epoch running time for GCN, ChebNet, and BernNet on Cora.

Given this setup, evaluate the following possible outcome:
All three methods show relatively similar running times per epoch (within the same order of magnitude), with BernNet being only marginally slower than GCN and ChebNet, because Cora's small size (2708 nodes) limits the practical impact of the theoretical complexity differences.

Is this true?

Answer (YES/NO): NO